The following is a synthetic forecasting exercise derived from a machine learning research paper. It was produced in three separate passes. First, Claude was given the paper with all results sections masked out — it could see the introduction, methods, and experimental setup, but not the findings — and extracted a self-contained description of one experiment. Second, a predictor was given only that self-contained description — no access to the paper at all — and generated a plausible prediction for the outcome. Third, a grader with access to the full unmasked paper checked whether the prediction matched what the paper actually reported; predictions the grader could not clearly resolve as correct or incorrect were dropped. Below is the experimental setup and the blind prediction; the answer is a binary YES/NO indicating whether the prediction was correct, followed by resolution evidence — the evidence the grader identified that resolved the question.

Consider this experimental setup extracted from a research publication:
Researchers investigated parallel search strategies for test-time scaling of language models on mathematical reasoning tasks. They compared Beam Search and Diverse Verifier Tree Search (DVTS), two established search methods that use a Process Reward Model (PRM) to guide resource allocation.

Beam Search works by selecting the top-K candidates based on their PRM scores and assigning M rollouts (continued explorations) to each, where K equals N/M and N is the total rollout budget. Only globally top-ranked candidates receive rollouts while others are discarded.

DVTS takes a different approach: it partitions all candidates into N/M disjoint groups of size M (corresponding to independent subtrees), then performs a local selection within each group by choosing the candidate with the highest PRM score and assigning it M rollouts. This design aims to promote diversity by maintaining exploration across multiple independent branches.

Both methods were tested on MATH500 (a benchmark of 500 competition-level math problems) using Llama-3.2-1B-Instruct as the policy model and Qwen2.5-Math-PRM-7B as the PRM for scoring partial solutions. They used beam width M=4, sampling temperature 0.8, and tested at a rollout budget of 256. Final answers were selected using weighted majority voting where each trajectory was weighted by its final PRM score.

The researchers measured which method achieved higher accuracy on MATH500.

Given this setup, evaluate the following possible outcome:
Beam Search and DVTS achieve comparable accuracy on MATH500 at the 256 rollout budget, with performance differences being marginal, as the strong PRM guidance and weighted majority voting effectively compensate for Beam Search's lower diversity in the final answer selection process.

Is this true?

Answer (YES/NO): NO